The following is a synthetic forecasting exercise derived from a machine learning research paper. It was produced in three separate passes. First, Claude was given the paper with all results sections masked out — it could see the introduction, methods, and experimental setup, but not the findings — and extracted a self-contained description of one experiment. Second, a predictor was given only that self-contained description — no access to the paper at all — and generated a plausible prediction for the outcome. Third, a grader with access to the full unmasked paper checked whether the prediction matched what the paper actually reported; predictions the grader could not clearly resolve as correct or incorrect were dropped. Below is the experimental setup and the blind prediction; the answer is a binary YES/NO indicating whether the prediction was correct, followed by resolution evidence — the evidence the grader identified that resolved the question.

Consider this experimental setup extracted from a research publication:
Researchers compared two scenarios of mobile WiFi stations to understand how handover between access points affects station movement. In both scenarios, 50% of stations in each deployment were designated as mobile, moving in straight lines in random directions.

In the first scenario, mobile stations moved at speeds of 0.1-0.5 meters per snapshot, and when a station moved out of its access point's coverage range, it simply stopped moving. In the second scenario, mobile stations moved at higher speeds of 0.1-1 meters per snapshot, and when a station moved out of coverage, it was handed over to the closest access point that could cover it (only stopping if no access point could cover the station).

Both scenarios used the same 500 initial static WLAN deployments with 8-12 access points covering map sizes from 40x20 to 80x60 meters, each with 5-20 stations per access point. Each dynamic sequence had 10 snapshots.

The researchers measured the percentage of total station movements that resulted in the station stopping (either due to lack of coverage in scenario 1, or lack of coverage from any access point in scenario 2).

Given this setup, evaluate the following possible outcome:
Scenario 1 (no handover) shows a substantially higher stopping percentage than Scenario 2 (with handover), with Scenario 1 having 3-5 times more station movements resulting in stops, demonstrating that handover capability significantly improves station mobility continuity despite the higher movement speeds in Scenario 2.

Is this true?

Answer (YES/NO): NO